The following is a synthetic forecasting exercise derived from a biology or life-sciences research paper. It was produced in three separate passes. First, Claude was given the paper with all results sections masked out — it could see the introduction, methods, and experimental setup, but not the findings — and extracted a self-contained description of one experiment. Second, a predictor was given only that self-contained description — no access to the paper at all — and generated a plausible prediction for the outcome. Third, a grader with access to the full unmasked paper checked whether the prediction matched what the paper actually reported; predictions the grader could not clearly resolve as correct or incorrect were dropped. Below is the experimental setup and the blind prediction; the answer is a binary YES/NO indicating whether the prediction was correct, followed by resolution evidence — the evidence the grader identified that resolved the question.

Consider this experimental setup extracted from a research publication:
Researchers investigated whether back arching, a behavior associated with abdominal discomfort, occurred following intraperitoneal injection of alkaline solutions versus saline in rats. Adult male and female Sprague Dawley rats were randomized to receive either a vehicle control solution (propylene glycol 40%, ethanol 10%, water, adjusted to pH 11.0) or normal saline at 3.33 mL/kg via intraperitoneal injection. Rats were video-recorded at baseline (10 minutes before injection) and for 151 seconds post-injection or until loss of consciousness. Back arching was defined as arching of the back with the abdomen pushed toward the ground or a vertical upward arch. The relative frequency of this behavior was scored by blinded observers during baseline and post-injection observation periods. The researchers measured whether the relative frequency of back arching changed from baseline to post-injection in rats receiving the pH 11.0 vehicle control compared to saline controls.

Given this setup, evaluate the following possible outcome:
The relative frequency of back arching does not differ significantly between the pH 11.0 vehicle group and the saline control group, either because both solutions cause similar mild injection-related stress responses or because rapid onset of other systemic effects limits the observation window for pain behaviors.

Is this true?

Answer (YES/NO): NO